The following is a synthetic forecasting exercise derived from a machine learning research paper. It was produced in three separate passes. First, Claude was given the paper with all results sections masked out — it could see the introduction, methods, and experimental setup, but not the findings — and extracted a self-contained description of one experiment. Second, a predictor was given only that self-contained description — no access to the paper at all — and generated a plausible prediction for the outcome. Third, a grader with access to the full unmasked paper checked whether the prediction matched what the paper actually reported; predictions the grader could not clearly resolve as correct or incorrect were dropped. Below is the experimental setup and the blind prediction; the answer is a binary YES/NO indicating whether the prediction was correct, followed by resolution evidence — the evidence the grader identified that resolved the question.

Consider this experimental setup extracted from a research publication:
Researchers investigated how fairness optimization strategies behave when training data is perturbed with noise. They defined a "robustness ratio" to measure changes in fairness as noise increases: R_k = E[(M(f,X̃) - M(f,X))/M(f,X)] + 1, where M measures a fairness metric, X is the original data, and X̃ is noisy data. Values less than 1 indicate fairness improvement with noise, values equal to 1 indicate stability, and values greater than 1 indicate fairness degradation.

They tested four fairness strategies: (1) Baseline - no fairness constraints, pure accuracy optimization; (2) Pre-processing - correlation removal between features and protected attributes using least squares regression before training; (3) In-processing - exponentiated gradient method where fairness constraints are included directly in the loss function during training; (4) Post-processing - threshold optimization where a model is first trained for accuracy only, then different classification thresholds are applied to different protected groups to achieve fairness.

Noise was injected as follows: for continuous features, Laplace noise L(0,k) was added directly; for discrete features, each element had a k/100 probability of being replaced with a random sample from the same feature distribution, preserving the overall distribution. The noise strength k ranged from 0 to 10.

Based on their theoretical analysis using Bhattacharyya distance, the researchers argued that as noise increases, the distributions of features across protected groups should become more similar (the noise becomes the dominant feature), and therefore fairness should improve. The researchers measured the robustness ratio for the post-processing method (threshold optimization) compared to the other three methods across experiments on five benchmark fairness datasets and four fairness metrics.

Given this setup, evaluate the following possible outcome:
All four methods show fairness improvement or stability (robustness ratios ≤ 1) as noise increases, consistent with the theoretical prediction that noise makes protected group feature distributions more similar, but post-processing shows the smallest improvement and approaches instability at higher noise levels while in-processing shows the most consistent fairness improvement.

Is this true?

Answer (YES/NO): NO